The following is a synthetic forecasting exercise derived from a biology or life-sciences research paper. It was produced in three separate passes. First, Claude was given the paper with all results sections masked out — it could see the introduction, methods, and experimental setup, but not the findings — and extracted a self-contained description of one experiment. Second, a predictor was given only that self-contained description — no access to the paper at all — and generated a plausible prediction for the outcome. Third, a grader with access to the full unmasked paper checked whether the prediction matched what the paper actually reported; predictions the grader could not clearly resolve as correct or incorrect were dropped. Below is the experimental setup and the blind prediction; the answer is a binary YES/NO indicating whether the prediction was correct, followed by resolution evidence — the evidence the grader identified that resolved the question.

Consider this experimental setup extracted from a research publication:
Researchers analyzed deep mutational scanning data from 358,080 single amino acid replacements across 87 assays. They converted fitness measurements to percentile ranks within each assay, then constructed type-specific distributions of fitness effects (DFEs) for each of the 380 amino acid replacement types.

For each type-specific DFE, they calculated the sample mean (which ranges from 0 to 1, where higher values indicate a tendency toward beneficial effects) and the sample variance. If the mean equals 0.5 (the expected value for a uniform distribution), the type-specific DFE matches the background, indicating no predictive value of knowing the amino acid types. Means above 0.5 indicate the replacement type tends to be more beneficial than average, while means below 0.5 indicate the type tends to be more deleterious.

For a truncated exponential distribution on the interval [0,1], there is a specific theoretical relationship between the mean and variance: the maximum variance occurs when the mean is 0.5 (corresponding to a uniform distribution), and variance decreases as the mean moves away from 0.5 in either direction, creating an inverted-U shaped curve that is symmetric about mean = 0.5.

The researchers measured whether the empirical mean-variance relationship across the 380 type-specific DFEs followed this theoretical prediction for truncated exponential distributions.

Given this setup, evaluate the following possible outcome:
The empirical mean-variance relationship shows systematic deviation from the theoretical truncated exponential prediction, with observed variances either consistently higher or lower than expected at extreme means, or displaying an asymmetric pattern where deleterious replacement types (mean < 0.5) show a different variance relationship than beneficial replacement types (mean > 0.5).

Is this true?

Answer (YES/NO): NO